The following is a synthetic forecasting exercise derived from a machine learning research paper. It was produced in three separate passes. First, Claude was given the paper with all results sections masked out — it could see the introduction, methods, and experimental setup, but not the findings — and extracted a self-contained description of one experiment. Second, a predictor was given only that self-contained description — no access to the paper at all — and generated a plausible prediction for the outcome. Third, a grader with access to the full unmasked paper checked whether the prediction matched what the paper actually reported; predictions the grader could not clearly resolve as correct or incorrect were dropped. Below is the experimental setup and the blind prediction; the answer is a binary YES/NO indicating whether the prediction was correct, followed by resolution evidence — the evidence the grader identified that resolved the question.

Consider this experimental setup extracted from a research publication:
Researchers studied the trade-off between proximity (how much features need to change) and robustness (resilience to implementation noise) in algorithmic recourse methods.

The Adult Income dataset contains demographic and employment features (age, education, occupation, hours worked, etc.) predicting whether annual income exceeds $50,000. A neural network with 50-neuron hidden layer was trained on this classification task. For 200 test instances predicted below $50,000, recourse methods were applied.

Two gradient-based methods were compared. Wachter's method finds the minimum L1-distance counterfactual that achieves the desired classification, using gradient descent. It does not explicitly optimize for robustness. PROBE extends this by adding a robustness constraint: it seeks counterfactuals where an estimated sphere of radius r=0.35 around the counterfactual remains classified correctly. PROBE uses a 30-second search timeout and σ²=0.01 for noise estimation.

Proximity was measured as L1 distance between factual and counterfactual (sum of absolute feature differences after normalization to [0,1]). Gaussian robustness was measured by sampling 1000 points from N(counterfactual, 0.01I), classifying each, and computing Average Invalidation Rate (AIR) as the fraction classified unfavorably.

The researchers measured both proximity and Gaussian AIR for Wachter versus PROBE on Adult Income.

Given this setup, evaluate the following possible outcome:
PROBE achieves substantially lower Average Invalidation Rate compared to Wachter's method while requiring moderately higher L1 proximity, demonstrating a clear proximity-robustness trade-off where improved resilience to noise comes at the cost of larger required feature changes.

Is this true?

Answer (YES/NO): NO